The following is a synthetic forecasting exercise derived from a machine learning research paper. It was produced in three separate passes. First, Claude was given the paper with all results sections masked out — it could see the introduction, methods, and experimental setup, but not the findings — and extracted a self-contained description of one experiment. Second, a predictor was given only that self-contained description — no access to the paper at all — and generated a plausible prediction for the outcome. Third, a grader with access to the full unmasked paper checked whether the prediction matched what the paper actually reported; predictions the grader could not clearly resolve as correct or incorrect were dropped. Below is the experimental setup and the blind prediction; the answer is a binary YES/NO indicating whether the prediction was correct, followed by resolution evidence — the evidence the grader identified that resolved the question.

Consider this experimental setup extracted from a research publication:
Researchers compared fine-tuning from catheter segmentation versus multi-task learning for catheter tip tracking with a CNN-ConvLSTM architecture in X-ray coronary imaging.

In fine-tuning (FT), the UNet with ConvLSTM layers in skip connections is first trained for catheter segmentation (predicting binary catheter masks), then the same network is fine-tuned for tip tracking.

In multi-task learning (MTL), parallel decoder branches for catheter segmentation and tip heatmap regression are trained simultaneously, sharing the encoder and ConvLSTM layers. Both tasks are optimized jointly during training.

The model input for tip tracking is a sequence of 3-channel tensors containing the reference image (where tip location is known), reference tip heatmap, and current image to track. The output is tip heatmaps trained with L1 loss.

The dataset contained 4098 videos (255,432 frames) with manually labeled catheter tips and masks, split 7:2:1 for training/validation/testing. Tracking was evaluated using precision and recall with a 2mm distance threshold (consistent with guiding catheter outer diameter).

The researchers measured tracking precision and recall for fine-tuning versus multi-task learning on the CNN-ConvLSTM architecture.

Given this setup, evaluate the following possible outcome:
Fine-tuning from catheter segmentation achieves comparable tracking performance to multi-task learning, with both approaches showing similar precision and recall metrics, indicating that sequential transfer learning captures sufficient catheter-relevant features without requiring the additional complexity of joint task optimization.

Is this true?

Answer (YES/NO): NO